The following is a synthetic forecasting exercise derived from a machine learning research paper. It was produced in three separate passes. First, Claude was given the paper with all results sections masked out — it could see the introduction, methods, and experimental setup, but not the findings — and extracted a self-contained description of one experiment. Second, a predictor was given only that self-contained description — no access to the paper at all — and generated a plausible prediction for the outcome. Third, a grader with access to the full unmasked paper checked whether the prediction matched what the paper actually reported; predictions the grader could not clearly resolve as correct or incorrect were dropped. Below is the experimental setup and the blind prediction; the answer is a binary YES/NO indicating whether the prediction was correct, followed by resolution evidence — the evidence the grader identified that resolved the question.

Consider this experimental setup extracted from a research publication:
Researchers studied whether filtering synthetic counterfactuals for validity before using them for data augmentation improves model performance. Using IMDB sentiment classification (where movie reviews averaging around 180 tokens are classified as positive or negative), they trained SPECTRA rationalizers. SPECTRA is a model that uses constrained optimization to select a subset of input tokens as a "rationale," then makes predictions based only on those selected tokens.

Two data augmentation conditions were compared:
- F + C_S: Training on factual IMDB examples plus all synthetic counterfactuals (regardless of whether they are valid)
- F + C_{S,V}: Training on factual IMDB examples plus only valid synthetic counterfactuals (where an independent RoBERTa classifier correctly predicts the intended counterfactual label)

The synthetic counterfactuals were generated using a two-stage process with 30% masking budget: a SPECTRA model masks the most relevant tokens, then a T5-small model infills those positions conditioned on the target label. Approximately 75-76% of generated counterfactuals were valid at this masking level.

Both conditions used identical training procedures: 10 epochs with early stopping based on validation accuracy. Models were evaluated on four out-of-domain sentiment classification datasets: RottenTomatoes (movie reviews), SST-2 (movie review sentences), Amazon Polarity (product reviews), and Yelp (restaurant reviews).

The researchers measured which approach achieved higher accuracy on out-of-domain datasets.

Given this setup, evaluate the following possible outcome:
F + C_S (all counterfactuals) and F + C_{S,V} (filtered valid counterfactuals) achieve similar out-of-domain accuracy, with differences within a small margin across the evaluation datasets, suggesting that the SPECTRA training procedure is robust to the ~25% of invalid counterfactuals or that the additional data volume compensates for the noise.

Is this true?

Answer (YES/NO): NO